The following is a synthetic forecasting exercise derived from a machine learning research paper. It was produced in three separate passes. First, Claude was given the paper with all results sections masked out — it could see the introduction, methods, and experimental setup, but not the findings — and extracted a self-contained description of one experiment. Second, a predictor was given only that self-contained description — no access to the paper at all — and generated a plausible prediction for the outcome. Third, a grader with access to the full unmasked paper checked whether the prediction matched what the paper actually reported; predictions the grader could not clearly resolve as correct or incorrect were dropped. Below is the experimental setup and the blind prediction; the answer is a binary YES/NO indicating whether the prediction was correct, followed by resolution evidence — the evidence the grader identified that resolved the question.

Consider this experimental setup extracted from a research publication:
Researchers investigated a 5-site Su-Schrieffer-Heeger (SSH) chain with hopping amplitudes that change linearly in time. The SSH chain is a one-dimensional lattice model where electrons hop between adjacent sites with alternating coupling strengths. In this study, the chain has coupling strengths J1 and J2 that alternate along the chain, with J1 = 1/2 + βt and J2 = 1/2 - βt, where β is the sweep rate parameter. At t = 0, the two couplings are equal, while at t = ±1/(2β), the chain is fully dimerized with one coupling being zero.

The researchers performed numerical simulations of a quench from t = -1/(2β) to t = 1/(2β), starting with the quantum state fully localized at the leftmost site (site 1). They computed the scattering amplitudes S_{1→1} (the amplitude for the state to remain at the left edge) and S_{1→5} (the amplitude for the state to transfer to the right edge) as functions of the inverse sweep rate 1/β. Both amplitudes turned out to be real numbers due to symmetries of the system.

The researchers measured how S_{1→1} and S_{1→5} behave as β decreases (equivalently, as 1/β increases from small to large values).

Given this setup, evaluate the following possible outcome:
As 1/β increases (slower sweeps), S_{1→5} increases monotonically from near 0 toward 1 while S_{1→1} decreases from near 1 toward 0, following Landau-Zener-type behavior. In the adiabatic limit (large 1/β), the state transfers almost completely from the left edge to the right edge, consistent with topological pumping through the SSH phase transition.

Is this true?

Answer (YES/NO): NO